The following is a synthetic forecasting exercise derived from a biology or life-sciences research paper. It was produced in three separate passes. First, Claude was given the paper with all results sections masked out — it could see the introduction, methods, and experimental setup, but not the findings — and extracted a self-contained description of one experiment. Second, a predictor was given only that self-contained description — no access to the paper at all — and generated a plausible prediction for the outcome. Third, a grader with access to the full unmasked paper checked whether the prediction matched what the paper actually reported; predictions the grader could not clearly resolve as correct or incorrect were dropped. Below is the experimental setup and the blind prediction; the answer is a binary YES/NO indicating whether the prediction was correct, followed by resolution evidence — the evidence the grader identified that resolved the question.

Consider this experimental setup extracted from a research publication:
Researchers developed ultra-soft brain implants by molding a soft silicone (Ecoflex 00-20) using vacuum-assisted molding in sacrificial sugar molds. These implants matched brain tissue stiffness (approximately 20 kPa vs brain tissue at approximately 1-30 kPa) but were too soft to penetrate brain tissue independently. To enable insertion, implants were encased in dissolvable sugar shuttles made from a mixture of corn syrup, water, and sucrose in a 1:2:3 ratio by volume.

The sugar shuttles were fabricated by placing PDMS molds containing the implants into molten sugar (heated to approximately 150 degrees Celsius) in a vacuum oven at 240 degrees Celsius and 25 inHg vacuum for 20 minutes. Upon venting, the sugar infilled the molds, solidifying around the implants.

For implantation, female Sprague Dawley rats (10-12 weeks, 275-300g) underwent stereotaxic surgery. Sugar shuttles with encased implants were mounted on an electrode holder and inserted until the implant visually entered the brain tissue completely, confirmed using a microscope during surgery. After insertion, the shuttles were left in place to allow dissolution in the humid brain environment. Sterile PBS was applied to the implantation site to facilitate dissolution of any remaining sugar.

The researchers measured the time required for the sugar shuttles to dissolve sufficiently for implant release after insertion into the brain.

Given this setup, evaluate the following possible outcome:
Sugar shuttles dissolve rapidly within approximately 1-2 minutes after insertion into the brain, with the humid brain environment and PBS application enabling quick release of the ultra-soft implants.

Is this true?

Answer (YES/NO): YES